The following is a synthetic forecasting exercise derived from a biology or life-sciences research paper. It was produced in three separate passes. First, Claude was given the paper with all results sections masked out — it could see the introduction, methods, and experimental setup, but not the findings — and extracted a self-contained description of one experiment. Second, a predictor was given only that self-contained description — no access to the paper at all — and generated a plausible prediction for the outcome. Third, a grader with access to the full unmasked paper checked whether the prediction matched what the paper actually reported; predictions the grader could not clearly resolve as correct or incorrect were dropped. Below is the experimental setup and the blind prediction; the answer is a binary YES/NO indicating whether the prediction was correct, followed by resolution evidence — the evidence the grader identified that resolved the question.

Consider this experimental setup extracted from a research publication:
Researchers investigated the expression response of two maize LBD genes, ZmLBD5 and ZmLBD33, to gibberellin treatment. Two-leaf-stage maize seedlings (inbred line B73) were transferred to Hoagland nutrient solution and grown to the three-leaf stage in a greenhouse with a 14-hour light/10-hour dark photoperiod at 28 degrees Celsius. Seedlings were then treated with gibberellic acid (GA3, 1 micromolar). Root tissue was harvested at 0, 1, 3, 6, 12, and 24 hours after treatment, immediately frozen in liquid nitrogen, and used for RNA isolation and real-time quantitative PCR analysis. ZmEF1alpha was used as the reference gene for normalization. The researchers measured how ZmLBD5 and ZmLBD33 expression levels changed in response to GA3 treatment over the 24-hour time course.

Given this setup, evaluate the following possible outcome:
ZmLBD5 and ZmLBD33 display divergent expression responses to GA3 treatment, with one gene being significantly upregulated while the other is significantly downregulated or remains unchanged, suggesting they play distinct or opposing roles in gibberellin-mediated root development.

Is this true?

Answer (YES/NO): NO